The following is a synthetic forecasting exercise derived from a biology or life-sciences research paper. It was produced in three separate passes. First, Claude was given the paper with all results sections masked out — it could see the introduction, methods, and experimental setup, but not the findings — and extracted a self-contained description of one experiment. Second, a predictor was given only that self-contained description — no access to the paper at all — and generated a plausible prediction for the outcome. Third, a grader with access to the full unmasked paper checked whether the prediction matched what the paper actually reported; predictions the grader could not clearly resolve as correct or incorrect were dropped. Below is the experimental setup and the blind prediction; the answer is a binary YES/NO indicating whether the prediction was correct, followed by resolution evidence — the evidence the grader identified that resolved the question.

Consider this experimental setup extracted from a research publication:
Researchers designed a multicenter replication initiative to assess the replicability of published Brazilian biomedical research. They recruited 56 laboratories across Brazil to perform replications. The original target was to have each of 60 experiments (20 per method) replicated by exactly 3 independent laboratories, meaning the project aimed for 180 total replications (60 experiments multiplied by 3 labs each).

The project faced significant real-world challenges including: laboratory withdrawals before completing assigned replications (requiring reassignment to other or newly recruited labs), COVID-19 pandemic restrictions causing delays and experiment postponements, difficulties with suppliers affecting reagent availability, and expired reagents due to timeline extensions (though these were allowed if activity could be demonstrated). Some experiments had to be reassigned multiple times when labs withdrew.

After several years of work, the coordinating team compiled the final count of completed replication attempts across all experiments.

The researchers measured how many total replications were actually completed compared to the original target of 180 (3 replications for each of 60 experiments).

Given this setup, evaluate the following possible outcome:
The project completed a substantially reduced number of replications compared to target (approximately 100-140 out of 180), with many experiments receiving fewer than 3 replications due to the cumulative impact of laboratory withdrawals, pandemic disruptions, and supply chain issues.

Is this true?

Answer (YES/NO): NO